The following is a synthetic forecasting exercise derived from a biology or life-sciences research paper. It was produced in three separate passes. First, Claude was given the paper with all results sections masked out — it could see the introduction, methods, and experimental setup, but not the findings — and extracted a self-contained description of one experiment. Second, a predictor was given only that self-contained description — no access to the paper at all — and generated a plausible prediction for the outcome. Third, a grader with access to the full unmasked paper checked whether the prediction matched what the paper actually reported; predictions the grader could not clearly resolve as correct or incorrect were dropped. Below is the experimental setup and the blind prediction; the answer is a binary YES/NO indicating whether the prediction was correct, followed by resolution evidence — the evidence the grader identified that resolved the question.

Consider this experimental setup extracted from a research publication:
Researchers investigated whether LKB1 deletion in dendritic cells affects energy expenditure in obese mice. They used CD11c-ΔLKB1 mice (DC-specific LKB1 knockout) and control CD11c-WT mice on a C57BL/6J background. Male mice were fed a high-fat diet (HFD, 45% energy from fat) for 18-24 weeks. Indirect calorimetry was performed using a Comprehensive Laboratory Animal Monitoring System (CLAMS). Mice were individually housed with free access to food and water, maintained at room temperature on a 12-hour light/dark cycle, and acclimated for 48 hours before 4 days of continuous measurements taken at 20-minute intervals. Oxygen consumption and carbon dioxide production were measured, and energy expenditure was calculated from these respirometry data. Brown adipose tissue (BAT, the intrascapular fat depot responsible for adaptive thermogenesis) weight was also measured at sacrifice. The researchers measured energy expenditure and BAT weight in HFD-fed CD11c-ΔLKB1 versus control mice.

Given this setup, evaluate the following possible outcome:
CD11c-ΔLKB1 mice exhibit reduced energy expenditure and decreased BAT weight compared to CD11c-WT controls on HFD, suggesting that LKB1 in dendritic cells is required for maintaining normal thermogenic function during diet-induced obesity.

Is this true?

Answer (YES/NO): NO